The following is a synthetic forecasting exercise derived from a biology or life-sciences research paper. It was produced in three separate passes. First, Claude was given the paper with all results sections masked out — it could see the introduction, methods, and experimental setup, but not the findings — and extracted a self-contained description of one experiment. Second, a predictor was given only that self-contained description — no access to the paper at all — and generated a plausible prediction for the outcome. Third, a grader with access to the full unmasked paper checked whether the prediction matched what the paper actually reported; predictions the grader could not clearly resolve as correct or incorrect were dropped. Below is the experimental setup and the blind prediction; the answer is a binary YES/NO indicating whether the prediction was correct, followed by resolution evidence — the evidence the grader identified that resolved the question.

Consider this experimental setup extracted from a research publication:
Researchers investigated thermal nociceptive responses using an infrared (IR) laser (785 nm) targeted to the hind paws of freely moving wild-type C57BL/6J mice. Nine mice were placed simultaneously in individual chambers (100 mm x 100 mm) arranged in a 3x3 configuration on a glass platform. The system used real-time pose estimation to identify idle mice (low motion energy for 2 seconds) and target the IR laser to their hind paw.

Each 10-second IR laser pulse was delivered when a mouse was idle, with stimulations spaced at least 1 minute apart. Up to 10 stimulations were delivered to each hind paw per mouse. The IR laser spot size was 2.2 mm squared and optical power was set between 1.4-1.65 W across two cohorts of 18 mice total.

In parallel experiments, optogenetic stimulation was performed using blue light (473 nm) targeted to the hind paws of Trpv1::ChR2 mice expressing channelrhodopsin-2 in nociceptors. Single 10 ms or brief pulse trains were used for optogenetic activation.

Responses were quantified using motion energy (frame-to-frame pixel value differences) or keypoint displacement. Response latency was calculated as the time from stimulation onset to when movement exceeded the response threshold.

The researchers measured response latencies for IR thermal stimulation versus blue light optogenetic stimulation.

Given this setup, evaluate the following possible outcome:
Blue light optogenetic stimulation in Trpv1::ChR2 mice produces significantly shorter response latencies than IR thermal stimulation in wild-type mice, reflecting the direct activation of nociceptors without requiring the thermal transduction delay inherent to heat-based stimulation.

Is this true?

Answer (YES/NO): YES